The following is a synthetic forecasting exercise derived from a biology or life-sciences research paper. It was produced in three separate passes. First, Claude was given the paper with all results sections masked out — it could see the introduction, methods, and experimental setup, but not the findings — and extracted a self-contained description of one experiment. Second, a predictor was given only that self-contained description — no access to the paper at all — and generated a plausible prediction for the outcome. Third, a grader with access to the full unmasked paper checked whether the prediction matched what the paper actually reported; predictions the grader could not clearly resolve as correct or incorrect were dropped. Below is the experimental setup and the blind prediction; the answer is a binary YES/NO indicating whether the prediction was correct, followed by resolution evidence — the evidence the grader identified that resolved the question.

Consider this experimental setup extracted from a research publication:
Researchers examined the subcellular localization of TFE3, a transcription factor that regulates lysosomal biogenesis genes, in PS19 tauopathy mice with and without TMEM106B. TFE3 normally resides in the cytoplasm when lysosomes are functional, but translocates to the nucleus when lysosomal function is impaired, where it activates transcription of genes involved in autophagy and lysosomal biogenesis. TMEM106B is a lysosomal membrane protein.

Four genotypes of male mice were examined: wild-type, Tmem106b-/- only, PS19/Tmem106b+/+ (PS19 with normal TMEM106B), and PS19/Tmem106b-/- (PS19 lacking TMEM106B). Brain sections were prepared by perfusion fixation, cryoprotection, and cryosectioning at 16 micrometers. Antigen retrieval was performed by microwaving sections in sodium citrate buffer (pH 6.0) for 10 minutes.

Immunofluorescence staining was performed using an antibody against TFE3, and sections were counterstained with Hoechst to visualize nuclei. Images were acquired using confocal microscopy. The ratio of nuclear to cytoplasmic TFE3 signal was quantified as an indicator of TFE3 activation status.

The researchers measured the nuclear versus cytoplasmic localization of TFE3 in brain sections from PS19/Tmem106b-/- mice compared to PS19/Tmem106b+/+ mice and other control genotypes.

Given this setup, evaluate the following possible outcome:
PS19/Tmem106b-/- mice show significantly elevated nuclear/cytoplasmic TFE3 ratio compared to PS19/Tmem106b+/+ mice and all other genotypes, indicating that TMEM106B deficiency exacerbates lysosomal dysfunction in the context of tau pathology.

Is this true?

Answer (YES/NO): YES